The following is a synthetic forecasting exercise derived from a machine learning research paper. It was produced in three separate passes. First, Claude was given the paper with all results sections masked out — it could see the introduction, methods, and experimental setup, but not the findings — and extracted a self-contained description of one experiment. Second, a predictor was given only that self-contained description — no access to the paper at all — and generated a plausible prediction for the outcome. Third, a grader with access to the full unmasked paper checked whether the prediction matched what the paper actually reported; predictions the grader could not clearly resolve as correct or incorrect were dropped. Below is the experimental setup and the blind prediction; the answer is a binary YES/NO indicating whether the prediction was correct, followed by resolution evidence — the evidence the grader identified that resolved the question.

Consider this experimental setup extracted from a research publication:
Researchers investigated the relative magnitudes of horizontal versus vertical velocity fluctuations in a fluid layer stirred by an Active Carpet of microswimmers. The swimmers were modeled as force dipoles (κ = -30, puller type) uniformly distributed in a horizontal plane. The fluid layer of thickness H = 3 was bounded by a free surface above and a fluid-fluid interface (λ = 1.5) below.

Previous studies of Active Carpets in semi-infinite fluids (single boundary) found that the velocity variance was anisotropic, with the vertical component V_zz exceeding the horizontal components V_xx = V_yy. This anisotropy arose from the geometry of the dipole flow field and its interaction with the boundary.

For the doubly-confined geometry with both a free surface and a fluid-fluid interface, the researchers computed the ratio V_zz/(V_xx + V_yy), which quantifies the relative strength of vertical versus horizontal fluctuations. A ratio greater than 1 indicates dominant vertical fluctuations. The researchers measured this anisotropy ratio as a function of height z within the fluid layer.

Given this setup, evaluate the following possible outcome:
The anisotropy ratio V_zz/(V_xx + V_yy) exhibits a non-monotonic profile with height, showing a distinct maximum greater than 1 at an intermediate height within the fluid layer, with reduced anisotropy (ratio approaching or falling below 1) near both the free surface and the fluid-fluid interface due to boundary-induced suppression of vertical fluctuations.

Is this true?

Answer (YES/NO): NO